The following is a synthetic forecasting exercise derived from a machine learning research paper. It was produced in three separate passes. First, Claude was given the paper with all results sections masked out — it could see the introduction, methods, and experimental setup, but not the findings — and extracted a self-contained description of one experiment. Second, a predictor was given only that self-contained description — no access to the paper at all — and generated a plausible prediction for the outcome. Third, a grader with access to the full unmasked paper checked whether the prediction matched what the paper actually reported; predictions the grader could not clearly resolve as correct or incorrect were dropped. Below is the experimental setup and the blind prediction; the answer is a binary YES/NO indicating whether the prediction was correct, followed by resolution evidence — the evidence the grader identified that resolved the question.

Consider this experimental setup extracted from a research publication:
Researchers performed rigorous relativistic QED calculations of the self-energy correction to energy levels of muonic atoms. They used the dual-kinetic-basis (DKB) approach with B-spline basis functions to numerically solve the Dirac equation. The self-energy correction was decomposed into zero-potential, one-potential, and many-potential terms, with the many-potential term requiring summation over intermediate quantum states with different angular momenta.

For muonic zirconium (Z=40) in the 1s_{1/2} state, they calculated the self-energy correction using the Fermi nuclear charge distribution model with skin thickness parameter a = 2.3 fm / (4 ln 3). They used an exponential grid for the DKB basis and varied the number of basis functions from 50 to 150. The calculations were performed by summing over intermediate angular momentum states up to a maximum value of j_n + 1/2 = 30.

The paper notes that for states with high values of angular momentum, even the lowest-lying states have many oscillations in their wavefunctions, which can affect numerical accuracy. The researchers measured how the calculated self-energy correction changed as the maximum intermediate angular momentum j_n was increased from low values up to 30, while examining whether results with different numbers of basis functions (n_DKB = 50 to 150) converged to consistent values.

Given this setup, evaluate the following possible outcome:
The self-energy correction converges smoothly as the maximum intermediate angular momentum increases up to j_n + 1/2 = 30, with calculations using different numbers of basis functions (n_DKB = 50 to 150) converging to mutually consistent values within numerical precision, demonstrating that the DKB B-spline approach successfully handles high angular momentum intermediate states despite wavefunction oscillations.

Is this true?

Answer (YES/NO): NO